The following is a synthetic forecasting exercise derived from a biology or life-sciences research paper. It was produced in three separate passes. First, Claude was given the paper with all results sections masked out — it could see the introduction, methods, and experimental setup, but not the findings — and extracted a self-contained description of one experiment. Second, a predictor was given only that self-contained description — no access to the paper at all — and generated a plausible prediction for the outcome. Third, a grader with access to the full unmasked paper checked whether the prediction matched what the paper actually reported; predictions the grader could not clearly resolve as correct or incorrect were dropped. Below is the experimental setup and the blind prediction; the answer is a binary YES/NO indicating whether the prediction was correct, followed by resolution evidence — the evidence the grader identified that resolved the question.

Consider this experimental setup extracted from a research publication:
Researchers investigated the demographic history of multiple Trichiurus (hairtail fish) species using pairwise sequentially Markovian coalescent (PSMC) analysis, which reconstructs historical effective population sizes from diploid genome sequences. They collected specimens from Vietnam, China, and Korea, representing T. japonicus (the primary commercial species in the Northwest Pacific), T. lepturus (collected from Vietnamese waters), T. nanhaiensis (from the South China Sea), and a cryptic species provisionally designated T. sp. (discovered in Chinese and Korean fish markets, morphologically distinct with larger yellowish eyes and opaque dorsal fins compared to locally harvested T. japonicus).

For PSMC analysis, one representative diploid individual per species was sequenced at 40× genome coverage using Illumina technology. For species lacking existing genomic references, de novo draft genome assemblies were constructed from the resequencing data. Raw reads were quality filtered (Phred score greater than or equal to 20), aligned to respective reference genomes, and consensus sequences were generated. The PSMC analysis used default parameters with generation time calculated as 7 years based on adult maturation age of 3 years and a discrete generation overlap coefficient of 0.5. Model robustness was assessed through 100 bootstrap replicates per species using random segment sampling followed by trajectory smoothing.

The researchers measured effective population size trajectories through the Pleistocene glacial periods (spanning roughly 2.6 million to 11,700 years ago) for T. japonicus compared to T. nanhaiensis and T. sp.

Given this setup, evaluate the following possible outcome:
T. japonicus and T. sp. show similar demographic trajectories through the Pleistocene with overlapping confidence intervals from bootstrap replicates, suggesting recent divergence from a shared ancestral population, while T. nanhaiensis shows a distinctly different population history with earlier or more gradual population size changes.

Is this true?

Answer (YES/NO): NO